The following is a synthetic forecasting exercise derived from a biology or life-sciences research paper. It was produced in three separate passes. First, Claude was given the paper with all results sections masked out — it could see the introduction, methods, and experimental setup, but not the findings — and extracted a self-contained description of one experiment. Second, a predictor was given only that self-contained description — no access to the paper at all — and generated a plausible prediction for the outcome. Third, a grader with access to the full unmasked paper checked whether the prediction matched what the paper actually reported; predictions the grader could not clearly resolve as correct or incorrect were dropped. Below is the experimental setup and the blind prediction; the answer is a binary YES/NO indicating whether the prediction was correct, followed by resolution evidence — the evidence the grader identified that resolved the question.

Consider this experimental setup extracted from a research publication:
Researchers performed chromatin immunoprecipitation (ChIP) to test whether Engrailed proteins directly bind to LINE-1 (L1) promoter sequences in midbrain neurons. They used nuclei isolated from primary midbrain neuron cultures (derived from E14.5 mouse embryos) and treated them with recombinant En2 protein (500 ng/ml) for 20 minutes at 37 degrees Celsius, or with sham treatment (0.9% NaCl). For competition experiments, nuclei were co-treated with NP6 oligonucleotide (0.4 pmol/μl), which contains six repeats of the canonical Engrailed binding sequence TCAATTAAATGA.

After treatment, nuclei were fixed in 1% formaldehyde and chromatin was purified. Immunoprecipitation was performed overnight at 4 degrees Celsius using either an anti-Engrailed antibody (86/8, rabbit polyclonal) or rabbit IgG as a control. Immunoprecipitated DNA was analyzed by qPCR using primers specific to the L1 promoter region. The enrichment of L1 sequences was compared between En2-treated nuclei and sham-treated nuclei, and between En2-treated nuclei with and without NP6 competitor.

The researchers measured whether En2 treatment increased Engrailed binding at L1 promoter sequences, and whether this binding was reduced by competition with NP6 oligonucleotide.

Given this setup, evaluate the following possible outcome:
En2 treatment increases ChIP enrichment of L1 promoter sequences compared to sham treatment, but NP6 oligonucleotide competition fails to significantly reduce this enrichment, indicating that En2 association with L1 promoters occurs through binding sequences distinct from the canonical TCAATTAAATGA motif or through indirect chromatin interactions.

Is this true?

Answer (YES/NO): NO